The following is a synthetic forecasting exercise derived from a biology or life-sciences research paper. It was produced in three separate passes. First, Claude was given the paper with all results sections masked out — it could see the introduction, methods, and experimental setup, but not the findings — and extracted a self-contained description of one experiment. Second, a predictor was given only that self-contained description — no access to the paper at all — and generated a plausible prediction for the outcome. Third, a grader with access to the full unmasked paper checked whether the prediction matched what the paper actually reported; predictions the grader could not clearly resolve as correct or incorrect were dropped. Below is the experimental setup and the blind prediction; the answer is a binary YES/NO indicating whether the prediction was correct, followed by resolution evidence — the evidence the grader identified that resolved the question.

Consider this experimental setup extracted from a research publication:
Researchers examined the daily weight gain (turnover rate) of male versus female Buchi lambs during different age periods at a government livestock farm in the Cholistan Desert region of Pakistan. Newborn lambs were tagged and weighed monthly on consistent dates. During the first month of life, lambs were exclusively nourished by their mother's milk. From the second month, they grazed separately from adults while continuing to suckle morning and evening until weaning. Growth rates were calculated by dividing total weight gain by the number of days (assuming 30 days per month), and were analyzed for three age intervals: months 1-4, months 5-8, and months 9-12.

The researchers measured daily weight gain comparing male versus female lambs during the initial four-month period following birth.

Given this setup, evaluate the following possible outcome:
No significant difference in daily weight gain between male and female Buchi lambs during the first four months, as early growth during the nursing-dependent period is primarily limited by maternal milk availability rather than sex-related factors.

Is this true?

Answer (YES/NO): YES